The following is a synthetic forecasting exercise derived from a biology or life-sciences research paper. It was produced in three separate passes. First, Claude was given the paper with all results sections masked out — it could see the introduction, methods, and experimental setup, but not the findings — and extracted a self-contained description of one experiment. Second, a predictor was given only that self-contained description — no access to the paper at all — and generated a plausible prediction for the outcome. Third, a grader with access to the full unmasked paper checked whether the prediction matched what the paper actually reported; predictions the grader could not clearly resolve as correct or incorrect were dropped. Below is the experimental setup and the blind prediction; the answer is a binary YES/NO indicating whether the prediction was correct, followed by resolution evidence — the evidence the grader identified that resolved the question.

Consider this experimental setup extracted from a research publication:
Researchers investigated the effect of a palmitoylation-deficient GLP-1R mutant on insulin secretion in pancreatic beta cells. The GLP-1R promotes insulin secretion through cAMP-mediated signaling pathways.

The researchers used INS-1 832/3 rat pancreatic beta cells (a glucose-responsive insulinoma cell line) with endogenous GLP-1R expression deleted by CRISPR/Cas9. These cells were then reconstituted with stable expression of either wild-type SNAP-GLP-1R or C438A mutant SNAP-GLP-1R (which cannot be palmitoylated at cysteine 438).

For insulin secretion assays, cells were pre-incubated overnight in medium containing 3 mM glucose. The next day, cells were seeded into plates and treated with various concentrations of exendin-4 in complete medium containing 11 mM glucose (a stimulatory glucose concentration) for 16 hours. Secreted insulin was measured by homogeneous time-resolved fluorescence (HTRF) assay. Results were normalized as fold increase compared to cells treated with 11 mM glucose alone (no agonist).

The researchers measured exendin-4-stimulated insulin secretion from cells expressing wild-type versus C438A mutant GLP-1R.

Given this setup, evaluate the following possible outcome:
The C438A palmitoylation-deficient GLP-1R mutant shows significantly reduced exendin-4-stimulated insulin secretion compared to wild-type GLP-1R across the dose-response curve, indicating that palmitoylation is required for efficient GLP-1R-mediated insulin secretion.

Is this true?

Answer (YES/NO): YES